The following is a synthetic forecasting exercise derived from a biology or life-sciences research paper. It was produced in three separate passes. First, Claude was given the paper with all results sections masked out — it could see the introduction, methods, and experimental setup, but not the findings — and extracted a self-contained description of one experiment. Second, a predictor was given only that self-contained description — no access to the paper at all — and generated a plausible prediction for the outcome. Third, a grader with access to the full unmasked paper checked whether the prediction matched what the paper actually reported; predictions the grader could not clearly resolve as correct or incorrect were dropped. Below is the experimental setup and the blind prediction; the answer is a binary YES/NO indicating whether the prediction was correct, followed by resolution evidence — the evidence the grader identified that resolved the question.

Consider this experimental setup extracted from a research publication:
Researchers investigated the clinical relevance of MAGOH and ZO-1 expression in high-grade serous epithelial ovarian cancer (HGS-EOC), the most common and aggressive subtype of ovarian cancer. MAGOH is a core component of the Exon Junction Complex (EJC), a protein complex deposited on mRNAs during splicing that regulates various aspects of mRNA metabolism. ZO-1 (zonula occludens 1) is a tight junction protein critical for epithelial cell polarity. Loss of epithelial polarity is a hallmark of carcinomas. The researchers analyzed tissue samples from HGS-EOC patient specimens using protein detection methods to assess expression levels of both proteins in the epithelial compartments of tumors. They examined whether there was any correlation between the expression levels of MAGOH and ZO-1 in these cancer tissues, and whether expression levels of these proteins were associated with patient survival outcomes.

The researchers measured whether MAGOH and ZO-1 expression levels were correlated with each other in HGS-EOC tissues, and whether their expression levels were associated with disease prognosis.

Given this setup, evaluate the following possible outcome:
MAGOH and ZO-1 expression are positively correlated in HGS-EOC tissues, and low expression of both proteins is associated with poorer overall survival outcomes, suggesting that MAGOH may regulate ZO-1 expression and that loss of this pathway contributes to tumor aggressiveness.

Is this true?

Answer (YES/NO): YES